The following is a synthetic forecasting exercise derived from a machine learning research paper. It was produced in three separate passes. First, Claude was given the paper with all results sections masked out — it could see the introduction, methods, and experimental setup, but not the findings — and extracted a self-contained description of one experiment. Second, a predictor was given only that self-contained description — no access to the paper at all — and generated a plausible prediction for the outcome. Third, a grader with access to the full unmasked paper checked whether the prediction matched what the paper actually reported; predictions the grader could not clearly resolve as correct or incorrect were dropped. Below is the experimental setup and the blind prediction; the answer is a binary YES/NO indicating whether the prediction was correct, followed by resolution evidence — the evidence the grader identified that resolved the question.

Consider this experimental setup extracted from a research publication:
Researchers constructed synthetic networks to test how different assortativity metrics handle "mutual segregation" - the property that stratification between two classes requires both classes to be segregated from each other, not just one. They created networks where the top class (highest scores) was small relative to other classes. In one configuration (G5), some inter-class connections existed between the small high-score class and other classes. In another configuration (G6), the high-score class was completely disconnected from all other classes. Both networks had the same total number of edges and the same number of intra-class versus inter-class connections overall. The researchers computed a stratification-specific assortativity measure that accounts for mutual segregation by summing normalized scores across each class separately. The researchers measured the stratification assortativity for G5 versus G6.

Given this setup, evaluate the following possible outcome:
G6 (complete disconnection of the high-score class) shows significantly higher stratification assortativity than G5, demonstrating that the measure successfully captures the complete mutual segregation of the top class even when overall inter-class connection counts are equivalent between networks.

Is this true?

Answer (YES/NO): NO